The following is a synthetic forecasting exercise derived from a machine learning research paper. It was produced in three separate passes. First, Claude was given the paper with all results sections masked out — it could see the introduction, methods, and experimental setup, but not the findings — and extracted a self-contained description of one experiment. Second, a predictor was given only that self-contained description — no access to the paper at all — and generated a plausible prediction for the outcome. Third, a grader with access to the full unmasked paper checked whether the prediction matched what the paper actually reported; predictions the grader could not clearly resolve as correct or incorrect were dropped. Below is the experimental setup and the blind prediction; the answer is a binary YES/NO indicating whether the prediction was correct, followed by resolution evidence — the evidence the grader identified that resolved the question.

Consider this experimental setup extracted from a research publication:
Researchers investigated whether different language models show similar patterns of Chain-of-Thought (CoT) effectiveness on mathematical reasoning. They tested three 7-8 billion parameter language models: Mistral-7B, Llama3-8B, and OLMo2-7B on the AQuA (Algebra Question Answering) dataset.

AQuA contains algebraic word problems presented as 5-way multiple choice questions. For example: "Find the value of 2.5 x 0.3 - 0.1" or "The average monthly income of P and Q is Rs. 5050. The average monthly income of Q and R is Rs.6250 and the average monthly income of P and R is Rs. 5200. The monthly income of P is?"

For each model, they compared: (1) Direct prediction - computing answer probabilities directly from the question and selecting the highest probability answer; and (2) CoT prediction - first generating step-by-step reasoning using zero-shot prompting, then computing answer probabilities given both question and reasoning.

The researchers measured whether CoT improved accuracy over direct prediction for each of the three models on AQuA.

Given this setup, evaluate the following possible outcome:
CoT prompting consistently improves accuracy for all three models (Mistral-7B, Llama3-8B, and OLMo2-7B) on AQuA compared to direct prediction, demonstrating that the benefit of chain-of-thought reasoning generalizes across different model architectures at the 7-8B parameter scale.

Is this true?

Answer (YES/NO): YES